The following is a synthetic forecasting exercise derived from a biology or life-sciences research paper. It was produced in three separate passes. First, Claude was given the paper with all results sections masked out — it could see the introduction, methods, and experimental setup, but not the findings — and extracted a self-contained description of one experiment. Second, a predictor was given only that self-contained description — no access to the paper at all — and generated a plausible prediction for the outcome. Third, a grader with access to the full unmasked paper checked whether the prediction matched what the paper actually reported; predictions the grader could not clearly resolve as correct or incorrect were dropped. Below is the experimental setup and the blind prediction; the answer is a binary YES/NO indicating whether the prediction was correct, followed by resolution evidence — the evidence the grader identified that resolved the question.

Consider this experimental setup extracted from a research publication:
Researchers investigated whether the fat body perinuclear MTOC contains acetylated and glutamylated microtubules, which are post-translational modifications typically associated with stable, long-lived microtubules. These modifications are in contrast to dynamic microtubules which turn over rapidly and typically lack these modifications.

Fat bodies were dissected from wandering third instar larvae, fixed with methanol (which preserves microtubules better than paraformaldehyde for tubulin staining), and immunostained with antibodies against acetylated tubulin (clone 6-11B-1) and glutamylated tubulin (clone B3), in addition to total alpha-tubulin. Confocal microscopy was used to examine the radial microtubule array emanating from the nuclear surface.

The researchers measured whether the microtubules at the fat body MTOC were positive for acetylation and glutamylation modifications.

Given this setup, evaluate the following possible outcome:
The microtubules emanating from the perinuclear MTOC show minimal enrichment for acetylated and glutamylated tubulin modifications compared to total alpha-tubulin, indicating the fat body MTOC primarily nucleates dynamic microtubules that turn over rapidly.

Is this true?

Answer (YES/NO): NO